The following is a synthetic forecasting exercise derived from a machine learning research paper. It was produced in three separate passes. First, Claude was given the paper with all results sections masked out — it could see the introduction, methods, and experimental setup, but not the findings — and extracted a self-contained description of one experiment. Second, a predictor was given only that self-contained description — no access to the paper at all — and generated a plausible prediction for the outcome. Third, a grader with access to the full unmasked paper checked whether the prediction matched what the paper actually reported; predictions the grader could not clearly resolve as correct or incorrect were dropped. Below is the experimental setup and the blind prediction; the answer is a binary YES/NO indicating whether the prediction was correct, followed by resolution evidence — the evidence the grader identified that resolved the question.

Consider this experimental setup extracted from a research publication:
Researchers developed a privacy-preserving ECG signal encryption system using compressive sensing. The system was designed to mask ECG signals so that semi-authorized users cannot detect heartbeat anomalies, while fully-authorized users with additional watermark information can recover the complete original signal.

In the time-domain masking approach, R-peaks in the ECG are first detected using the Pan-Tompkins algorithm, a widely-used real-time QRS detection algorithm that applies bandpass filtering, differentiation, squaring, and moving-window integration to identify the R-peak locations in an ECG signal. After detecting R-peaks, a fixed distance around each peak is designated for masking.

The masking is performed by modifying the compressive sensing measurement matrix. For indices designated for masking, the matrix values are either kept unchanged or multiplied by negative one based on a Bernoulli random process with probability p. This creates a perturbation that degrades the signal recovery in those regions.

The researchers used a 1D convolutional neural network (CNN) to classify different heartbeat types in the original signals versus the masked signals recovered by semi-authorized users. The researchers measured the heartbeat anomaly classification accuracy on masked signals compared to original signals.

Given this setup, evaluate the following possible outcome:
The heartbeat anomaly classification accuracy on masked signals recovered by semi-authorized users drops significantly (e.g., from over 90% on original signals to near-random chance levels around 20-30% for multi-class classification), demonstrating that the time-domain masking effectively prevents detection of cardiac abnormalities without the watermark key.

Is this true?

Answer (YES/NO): NO